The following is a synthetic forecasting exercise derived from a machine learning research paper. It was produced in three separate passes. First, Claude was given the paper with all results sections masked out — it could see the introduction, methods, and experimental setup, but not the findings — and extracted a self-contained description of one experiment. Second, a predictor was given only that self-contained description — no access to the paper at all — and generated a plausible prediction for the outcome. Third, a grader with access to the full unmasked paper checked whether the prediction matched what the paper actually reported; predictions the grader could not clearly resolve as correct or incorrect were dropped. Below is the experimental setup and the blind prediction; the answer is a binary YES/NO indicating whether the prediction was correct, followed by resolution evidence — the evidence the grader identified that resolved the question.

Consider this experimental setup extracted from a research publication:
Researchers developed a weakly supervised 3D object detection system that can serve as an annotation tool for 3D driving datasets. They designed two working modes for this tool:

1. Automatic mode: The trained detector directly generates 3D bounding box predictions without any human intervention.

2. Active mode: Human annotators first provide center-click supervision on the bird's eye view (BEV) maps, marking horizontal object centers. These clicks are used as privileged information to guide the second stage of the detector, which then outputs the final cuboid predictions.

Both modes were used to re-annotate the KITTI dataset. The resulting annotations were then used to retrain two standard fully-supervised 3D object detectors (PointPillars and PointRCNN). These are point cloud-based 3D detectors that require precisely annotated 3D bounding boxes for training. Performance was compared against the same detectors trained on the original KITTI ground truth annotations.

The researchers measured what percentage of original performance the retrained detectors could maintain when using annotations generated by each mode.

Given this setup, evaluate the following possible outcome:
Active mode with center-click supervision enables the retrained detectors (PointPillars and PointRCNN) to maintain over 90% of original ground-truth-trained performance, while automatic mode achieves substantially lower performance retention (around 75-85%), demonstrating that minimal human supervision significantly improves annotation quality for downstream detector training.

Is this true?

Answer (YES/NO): NO